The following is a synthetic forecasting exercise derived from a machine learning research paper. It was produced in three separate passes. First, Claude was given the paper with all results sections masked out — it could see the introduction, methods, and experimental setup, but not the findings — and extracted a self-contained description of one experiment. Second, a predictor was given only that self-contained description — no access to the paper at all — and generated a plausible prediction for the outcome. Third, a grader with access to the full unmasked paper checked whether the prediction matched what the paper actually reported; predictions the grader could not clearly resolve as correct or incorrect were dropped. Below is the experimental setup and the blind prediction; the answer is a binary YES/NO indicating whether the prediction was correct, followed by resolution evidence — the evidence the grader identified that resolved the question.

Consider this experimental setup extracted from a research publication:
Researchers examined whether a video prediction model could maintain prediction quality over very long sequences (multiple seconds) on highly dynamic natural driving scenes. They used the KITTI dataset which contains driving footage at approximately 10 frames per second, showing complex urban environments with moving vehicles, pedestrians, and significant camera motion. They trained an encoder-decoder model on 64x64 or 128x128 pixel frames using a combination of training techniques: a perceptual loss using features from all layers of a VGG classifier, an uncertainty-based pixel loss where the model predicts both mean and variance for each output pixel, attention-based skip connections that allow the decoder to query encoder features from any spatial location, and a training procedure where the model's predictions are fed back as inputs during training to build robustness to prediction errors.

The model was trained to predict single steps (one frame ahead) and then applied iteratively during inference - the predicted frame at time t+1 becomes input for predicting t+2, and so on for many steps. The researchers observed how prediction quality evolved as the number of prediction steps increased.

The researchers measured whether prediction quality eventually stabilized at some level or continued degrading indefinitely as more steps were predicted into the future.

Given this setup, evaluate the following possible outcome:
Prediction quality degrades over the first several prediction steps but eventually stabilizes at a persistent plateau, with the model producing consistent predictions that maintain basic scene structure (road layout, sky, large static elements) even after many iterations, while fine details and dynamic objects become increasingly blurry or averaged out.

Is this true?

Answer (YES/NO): YES